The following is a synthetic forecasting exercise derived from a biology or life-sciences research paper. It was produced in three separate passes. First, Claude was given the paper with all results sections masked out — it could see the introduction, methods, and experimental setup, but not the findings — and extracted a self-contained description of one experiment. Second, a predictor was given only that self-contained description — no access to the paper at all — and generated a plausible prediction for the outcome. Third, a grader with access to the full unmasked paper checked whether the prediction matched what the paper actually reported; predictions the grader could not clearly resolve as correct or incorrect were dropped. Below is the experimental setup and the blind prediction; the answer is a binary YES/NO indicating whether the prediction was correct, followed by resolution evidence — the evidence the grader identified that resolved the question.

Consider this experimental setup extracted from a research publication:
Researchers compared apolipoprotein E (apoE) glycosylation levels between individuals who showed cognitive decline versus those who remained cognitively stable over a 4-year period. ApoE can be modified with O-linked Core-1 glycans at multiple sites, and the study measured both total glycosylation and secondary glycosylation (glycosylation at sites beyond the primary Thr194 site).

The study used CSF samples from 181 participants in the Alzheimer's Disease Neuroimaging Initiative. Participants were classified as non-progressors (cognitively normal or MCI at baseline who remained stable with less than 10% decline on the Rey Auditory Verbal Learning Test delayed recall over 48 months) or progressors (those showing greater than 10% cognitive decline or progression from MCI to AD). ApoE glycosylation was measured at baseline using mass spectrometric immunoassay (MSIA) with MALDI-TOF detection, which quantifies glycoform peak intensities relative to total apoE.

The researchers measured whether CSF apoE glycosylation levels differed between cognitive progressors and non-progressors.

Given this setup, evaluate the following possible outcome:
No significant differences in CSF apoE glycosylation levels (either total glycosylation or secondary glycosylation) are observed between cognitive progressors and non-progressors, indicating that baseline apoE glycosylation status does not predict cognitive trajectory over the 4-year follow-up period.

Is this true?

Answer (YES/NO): NO